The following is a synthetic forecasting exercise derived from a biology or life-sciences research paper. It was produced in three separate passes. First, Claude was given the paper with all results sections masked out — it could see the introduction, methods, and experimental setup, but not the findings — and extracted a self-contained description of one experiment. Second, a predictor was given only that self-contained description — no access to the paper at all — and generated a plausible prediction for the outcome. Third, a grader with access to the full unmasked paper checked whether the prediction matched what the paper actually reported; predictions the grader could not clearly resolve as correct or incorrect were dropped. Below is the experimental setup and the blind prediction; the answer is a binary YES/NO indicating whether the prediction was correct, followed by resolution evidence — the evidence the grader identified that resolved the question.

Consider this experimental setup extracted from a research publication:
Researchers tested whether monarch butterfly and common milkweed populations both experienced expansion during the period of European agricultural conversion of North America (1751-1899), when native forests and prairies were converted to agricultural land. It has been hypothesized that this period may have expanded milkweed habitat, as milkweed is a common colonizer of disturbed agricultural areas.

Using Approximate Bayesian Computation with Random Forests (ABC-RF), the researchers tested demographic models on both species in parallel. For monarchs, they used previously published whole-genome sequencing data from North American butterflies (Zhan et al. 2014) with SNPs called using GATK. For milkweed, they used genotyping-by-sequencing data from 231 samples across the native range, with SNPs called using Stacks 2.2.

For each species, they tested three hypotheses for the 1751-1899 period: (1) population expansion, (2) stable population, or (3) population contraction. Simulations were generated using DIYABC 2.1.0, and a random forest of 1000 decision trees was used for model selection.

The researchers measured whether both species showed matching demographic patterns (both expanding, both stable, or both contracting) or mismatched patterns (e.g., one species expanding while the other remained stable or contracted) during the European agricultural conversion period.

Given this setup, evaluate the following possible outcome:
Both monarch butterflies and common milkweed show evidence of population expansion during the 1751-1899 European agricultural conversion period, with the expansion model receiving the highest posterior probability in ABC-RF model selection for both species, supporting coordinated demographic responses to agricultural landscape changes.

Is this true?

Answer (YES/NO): NO